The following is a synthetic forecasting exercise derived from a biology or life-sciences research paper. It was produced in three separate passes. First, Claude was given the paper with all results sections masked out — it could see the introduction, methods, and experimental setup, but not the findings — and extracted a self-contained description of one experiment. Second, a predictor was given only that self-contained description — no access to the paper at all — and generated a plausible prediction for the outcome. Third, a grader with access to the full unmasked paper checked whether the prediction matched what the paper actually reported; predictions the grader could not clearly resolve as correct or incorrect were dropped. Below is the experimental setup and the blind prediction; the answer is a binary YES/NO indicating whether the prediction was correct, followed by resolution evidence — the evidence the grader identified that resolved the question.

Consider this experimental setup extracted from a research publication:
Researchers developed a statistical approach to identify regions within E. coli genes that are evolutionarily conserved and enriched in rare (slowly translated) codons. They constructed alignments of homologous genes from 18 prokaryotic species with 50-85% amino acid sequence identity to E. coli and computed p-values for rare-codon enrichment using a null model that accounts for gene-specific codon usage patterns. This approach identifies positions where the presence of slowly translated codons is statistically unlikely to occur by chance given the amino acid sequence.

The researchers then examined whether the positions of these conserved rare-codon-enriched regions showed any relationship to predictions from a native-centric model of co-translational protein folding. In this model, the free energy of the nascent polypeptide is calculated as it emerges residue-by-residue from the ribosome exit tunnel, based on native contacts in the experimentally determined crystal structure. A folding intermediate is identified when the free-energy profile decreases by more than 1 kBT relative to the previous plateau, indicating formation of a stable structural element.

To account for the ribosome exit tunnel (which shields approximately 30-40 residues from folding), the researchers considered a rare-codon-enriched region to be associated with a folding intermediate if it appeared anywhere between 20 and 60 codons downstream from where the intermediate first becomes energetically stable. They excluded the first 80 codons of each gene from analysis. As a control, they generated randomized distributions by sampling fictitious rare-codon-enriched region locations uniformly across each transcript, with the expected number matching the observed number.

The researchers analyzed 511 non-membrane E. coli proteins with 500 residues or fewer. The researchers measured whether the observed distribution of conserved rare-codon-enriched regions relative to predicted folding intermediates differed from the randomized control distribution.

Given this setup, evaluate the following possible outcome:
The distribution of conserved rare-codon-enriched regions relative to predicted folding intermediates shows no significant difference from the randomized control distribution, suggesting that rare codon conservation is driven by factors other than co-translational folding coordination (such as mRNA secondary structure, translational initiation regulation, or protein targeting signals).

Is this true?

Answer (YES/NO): NO